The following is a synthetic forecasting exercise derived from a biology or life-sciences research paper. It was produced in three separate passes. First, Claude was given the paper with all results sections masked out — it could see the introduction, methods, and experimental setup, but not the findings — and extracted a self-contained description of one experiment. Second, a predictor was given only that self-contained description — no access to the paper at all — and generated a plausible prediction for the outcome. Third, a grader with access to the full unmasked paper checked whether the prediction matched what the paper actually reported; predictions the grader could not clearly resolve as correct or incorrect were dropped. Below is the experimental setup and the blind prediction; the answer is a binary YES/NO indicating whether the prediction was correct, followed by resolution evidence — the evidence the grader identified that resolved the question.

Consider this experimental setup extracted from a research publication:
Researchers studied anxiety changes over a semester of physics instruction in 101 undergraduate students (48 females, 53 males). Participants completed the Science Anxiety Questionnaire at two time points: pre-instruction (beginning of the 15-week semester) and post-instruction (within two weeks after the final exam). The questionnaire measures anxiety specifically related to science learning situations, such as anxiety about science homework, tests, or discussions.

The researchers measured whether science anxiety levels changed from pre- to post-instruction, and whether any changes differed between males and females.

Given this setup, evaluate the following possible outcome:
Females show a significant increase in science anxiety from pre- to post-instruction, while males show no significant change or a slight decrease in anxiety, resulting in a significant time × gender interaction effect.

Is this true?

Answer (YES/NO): NO